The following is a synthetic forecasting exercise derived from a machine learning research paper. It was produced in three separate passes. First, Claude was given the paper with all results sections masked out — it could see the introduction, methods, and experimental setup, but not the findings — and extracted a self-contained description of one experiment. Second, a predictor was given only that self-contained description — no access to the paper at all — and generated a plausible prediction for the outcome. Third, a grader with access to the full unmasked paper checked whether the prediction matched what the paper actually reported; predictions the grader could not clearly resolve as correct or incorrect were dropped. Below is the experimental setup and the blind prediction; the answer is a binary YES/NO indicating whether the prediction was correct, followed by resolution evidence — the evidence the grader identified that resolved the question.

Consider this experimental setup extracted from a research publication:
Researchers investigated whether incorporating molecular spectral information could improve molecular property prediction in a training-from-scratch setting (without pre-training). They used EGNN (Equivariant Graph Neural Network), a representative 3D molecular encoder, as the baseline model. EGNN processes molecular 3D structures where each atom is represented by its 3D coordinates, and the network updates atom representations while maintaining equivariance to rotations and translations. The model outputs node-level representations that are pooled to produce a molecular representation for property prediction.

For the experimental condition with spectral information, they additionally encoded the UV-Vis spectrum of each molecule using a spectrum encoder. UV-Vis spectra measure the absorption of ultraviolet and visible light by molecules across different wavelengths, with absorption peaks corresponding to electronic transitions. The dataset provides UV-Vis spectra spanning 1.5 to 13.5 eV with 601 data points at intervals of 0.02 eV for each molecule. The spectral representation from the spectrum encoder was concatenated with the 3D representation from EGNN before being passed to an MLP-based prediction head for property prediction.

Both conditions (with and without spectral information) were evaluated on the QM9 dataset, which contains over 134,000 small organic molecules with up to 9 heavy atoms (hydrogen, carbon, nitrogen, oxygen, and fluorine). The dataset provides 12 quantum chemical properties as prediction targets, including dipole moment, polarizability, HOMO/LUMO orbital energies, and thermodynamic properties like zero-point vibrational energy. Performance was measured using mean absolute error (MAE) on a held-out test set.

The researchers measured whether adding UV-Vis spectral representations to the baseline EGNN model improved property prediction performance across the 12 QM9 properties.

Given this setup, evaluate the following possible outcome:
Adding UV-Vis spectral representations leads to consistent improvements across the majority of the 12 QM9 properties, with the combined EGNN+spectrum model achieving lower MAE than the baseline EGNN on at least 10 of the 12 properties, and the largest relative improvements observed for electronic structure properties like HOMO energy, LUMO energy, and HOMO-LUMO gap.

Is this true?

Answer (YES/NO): NO